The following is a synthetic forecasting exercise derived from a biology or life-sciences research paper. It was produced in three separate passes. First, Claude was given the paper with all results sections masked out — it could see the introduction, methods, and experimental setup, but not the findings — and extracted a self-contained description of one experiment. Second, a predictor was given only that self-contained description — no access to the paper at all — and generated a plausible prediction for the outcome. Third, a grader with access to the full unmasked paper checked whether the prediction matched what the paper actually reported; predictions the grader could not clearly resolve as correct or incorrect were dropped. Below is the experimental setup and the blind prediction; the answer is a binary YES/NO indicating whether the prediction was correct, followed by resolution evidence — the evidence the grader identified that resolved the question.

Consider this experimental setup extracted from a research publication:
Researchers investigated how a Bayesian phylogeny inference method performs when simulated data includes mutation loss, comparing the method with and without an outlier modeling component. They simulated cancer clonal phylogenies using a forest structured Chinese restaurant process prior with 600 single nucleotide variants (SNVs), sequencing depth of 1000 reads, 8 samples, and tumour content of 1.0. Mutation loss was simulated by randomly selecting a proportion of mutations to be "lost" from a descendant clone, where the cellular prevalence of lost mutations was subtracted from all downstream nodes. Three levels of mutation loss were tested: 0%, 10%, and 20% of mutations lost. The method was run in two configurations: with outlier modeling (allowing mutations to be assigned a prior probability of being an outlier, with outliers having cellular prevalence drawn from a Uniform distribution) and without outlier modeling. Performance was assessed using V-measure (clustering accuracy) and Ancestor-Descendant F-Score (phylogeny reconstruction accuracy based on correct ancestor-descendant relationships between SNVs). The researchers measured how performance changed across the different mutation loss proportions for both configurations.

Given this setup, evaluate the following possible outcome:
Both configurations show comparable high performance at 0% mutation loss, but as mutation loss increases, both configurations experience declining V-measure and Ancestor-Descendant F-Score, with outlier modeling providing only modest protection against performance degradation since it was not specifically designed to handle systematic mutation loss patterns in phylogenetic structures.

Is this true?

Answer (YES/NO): NO